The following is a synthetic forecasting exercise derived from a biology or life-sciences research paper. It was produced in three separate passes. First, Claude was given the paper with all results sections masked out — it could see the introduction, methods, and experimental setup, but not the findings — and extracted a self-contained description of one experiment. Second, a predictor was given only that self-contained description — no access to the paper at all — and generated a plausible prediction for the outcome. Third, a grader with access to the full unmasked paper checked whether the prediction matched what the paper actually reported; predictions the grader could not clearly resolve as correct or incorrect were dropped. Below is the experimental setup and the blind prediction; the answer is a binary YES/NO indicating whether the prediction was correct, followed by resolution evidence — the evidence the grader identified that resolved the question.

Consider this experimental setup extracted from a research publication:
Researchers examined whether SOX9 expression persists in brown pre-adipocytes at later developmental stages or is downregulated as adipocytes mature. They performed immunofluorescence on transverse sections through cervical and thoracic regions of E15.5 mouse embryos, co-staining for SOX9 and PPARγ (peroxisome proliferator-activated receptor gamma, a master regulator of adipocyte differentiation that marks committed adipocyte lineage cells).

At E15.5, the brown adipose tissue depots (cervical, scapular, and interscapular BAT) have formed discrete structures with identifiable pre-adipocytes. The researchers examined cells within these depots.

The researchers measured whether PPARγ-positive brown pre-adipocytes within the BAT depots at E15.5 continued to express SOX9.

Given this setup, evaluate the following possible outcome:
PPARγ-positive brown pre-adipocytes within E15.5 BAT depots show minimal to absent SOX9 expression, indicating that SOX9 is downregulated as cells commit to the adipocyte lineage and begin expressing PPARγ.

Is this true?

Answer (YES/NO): YES